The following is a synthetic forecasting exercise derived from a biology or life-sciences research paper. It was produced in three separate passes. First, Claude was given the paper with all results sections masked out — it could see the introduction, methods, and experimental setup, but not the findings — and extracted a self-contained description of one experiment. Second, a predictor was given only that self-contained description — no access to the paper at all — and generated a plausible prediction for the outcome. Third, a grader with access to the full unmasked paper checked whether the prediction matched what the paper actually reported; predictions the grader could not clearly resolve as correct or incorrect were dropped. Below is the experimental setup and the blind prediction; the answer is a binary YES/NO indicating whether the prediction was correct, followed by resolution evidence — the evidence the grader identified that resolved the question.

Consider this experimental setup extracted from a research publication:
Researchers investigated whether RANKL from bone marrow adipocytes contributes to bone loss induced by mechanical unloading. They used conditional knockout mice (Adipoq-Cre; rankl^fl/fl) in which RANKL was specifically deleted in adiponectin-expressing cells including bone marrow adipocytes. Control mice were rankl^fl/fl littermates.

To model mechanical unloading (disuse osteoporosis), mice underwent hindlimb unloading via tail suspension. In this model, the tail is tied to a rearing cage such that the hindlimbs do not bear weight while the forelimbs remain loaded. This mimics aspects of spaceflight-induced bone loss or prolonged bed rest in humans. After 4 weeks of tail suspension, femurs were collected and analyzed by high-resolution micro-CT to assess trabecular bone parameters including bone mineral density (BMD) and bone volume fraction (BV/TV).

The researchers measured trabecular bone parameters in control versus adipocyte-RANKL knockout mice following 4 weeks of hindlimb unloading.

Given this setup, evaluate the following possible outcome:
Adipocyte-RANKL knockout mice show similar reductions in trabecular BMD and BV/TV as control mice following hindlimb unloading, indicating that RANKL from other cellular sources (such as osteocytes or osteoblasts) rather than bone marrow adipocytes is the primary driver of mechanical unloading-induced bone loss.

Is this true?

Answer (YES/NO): YES